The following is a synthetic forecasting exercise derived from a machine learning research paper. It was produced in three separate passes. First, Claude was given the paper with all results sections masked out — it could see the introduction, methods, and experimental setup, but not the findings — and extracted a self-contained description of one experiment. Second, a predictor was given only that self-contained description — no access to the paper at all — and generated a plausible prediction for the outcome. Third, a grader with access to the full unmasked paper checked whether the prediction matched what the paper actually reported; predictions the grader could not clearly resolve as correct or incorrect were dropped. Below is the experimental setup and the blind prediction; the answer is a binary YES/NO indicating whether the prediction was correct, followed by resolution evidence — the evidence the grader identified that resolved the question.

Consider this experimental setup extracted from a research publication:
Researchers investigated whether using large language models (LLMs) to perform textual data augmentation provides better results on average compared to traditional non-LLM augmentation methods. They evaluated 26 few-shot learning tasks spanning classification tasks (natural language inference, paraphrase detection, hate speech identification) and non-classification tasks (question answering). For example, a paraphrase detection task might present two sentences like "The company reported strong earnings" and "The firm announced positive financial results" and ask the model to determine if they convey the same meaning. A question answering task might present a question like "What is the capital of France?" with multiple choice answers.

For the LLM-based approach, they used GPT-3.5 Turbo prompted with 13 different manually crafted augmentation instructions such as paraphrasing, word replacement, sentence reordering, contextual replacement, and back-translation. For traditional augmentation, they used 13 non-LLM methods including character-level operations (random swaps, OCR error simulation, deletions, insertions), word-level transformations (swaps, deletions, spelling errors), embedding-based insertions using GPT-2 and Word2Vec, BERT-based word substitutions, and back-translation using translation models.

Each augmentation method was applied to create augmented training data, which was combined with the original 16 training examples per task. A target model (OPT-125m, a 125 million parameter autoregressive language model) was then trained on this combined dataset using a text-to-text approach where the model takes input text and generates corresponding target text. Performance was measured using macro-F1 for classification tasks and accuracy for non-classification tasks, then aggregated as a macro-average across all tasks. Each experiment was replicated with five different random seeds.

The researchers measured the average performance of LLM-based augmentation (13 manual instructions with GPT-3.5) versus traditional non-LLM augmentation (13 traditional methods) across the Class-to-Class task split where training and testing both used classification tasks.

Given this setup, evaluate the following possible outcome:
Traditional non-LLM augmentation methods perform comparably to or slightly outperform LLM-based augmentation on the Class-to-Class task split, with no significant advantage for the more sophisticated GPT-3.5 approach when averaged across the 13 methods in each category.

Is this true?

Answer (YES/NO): NO